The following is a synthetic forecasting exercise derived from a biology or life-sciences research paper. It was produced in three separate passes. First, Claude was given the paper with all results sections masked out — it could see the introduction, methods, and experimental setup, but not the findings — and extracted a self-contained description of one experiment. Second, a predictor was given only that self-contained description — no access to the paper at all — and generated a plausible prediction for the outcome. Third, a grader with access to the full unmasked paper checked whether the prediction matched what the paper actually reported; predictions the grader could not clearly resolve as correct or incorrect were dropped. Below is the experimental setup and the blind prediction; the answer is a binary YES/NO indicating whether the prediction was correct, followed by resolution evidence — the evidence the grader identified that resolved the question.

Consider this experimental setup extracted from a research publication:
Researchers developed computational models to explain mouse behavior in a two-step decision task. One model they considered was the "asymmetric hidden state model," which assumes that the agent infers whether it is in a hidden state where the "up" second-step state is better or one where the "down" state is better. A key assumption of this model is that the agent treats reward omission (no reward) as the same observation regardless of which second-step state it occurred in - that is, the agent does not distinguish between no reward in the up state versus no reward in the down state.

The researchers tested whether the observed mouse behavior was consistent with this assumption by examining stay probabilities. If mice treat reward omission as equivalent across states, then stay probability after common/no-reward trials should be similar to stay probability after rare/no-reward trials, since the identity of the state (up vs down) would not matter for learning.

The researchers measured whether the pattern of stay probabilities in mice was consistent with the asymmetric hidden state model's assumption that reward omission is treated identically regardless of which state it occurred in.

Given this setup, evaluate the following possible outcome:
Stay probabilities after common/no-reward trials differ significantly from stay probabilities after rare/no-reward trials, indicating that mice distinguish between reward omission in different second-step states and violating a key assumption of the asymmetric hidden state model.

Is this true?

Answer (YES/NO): YES